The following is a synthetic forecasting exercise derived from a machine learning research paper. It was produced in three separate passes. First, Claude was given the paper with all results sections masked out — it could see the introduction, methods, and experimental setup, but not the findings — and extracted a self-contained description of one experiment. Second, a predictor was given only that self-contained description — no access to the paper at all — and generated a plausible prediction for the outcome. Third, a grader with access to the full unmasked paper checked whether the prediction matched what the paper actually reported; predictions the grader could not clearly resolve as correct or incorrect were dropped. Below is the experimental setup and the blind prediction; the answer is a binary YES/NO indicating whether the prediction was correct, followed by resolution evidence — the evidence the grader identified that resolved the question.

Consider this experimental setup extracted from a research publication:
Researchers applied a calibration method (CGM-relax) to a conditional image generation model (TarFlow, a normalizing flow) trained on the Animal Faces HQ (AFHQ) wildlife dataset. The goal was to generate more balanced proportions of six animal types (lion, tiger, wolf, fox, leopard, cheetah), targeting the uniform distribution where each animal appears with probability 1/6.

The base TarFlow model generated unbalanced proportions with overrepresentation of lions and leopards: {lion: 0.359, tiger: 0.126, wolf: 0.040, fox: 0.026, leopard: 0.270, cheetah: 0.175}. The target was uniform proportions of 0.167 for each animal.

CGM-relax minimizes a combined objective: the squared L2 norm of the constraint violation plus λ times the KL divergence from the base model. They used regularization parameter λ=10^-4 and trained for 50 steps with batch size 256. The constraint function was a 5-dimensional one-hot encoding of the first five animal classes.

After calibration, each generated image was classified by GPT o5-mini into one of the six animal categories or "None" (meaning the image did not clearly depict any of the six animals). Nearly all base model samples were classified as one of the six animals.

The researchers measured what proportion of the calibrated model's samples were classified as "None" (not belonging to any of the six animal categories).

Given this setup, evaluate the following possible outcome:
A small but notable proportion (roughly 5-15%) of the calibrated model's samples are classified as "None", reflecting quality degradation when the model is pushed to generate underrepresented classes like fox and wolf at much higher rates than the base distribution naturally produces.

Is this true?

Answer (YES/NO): YES